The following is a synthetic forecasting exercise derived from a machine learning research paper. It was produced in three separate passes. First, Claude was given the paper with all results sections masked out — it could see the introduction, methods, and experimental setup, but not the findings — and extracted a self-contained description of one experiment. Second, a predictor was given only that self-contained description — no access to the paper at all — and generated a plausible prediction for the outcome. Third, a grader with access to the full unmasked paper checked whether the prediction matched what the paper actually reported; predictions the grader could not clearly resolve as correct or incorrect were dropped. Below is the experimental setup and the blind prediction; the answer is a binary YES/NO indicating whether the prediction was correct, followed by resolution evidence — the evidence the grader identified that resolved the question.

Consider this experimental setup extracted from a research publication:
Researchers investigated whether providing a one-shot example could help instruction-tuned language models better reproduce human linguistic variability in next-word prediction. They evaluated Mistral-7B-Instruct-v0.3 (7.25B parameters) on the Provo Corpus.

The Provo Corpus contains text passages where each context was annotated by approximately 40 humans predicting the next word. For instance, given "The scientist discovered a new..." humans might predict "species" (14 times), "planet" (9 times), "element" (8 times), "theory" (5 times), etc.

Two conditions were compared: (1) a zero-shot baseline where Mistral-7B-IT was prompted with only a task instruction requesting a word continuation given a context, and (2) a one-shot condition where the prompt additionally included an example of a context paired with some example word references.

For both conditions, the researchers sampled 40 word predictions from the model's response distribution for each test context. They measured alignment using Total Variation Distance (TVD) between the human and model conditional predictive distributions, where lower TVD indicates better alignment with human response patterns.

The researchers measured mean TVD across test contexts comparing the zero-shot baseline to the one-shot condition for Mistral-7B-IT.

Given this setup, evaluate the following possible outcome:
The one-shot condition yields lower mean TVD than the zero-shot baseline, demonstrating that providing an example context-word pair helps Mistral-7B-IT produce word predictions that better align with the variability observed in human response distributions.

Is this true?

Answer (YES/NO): YES